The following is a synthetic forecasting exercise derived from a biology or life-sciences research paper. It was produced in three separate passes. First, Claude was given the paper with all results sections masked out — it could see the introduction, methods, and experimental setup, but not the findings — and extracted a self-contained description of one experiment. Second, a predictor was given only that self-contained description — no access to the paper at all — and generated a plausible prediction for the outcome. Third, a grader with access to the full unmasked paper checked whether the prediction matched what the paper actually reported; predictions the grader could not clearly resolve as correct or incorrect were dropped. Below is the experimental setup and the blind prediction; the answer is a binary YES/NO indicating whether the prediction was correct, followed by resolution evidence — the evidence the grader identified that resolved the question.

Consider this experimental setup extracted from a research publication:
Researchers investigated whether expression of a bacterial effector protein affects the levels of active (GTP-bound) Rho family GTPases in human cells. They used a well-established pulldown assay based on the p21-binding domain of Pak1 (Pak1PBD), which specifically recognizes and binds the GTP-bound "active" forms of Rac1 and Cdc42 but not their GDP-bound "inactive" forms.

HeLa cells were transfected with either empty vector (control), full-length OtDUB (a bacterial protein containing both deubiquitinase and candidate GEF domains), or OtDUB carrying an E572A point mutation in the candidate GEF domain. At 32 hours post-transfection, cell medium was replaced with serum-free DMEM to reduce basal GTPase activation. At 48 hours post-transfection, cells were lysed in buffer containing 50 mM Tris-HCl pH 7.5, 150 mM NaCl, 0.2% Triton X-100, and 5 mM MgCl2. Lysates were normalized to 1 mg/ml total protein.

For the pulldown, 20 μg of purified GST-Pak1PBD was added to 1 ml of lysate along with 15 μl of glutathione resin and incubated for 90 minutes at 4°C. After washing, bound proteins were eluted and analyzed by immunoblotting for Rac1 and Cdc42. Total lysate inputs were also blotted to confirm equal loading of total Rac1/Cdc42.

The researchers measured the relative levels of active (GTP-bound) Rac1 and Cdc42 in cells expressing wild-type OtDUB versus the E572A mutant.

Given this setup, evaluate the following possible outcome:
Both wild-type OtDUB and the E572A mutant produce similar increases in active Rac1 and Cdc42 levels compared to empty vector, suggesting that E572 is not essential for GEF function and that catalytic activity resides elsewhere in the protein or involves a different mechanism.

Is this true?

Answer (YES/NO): NO